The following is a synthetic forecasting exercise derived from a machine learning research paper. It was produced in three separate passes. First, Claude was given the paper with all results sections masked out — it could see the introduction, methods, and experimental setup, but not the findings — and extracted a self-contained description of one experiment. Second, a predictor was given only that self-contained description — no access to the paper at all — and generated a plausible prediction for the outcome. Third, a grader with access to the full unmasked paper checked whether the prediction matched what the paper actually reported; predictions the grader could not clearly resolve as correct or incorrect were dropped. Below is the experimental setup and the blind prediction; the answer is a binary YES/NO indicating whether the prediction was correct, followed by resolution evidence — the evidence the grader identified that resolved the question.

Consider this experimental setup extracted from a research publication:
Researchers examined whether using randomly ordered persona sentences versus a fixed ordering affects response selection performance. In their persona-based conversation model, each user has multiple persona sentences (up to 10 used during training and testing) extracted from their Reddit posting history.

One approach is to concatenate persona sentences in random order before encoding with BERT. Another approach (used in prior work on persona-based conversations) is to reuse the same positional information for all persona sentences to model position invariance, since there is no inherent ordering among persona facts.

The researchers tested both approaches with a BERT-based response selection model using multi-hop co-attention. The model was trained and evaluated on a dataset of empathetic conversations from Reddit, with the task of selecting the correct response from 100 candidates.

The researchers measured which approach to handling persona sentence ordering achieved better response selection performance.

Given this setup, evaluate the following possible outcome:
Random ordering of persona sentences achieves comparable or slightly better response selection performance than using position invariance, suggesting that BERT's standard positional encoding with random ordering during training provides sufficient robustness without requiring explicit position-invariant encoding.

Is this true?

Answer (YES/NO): YES